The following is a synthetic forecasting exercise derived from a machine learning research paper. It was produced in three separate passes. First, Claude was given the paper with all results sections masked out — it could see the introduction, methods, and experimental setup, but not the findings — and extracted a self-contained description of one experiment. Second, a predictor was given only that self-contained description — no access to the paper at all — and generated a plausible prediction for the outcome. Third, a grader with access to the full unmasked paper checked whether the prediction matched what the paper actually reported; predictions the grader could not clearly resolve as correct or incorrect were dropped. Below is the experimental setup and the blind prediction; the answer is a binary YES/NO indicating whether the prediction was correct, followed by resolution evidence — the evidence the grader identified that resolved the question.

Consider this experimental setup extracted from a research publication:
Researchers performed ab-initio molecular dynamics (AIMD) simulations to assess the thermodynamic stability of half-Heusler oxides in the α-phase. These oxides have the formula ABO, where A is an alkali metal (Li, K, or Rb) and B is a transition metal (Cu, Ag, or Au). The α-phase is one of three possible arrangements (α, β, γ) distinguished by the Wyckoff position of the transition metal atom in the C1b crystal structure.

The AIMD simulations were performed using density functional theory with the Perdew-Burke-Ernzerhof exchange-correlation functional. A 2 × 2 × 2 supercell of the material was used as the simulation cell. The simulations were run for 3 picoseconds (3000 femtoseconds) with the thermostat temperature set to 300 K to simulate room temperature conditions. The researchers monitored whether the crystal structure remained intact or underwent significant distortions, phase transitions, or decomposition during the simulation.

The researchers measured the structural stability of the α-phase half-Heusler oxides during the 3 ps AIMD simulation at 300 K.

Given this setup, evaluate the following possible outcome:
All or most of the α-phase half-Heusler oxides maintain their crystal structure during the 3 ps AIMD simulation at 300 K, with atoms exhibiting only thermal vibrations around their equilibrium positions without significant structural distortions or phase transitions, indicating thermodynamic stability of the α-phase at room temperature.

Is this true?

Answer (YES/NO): YES